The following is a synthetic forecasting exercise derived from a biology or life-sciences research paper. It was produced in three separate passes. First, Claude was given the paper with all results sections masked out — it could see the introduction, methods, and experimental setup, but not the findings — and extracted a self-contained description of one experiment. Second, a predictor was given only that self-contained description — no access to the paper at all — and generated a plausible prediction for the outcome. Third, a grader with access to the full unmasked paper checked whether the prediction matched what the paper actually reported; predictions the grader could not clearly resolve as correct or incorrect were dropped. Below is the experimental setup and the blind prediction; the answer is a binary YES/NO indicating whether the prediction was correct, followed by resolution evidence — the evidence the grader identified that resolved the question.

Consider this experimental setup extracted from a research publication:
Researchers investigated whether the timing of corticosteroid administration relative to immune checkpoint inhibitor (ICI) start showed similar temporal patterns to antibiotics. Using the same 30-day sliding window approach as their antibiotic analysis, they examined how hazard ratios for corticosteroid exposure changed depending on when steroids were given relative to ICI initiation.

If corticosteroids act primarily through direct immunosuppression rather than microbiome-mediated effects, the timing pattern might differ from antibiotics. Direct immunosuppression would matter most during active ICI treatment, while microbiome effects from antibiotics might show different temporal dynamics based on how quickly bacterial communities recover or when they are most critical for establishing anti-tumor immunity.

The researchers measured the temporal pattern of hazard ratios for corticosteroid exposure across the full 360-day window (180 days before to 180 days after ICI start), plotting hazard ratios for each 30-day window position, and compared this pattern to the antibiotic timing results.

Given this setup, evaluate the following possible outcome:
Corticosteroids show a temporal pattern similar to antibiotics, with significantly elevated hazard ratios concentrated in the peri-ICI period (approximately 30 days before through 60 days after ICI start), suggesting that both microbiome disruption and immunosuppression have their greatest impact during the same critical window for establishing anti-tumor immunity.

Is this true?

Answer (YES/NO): NO